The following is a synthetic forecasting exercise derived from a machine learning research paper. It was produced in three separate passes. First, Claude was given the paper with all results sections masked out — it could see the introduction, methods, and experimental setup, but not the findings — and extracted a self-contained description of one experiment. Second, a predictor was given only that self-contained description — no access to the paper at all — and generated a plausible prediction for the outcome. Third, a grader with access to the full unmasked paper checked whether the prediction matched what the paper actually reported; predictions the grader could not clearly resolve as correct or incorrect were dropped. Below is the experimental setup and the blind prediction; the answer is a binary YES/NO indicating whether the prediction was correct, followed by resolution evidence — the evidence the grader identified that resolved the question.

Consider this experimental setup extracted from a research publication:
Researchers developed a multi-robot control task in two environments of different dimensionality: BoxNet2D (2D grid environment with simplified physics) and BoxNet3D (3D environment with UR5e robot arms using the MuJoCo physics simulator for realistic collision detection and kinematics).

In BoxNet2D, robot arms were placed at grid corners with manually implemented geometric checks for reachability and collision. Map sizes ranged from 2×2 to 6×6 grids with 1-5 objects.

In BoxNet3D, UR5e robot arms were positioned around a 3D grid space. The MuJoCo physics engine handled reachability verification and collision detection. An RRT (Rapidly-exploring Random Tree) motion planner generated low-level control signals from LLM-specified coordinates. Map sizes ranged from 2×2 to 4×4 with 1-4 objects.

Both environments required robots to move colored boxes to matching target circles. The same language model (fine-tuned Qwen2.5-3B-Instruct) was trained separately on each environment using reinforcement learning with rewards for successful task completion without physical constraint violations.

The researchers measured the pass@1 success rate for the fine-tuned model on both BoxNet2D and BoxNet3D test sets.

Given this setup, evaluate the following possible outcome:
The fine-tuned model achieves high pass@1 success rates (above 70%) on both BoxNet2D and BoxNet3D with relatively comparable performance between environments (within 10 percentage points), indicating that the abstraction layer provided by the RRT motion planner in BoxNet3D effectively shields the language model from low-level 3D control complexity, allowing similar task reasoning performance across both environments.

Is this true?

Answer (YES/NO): NO